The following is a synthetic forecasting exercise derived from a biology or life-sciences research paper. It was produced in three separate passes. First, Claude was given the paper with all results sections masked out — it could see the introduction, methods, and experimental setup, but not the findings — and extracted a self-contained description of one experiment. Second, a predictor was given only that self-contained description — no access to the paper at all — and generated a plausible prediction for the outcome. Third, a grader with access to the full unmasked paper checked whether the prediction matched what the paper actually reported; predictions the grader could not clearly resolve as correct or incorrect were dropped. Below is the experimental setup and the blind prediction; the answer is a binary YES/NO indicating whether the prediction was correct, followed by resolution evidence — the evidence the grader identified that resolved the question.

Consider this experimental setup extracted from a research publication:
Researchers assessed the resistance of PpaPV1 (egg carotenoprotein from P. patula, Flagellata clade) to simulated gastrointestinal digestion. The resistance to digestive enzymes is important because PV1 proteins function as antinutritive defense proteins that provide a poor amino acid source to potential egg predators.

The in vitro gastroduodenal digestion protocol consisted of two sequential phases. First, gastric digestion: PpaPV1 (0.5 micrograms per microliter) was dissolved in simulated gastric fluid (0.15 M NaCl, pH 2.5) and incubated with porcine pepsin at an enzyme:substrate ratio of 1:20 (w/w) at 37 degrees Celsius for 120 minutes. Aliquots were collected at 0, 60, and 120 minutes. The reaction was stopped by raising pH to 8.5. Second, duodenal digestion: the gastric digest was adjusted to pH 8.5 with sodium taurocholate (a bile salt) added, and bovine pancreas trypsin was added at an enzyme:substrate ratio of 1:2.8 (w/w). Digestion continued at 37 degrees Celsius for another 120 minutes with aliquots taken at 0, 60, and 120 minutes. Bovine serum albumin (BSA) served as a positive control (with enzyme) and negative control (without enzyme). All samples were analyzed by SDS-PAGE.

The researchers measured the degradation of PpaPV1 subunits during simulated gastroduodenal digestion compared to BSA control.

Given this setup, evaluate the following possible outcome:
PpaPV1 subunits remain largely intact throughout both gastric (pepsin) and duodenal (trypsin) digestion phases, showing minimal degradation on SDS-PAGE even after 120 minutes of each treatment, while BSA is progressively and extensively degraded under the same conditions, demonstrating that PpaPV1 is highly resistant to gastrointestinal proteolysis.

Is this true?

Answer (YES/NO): YES